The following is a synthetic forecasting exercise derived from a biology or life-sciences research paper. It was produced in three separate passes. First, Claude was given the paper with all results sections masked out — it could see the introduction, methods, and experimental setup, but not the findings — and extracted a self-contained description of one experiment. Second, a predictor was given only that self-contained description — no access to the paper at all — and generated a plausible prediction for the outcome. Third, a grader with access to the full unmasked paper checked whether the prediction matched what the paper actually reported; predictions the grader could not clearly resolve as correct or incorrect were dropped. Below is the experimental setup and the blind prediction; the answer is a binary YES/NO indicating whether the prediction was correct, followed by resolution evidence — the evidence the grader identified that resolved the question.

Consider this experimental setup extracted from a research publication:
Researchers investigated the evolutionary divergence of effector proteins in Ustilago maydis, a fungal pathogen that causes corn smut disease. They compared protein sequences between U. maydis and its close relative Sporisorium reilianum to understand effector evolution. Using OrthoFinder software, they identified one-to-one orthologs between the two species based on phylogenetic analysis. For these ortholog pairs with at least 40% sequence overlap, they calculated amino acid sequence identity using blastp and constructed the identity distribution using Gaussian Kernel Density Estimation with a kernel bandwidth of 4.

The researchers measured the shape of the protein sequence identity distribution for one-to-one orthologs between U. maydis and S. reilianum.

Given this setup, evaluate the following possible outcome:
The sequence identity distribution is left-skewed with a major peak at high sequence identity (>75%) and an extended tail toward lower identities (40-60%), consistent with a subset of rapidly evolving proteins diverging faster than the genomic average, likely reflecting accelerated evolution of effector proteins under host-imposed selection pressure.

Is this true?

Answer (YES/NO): NO